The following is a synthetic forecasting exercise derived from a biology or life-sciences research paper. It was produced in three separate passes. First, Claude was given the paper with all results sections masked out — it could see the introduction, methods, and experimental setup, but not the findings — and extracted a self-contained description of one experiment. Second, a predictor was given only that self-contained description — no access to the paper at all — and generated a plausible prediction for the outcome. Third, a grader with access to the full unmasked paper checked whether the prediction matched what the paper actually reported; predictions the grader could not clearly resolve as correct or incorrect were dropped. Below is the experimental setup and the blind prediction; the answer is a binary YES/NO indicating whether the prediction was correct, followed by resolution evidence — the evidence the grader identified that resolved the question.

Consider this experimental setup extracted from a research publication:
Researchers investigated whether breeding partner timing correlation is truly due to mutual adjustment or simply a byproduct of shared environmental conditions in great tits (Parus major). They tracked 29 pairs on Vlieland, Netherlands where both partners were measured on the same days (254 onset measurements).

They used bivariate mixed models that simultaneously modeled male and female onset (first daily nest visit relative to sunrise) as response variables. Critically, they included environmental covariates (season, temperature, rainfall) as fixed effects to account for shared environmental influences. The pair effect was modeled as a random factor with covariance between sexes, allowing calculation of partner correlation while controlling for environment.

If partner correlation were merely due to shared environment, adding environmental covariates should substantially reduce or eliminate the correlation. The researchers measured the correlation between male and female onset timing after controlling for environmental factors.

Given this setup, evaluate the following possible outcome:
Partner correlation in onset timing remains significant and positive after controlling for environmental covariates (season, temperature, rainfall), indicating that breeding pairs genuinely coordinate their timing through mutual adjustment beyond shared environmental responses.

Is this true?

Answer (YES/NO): YES